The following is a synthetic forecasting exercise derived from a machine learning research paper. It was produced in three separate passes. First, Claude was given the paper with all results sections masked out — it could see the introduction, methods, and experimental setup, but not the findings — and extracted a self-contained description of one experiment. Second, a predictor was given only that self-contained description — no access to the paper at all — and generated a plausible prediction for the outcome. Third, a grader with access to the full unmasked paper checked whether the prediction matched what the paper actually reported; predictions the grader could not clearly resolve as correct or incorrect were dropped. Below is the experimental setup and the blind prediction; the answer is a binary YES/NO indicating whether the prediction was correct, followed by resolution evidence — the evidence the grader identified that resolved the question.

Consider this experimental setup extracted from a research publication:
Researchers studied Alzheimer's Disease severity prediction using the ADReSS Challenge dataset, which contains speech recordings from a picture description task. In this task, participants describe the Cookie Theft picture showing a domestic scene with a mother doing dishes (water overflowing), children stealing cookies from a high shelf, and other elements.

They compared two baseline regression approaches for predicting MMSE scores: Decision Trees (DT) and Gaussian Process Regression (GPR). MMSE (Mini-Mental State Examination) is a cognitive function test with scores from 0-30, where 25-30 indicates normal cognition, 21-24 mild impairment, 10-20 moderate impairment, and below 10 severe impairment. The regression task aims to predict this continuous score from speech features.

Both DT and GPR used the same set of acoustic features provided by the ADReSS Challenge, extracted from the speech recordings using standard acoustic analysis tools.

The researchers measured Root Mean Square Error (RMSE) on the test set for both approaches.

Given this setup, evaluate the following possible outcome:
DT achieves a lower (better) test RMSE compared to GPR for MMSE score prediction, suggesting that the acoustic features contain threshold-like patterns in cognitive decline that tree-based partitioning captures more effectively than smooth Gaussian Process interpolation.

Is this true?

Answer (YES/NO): YES